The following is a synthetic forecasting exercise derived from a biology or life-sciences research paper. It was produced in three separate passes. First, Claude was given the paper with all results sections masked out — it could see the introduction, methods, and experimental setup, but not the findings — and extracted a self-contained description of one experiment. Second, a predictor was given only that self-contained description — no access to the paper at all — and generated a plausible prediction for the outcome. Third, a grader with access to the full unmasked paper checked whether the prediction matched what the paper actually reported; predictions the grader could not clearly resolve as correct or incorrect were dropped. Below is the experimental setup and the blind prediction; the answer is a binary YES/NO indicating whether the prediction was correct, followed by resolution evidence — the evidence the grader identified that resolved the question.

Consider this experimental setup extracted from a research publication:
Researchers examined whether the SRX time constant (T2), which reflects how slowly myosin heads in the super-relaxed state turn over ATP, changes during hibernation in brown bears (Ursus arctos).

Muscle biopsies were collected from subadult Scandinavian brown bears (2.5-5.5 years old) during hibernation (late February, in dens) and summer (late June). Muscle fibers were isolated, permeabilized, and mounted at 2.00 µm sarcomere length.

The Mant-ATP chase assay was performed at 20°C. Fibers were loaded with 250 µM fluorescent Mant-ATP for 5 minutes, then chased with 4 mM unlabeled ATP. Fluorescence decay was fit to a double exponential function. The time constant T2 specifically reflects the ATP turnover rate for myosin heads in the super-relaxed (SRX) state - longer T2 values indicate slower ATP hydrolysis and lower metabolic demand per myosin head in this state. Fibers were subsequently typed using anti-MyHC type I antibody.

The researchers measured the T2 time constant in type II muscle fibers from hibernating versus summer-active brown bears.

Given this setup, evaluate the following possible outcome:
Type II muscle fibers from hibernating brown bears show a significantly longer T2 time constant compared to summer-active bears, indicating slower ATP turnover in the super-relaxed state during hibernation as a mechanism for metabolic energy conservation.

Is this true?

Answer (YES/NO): NO